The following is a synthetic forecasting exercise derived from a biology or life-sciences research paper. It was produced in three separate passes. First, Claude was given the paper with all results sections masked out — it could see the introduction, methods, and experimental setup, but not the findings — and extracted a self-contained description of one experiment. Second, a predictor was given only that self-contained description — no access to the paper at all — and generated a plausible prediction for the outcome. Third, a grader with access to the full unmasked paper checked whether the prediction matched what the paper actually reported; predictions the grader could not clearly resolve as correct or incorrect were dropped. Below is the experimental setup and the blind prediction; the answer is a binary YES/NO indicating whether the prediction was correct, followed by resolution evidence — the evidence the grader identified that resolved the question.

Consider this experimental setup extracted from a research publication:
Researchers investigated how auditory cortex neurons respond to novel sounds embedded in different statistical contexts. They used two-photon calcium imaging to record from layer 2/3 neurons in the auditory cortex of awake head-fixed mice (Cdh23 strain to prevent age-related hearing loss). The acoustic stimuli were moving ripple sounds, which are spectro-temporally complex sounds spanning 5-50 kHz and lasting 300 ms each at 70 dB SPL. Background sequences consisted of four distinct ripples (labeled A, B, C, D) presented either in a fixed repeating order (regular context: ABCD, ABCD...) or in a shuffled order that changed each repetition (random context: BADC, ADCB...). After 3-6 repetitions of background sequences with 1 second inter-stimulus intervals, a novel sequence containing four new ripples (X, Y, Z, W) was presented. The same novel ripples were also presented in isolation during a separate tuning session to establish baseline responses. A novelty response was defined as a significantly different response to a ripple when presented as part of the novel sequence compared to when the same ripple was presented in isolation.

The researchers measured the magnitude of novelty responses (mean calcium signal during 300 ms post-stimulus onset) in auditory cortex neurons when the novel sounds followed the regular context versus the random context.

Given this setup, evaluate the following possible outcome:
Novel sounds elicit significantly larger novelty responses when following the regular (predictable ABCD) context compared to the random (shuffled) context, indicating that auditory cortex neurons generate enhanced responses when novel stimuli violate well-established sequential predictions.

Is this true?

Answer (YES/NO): YES